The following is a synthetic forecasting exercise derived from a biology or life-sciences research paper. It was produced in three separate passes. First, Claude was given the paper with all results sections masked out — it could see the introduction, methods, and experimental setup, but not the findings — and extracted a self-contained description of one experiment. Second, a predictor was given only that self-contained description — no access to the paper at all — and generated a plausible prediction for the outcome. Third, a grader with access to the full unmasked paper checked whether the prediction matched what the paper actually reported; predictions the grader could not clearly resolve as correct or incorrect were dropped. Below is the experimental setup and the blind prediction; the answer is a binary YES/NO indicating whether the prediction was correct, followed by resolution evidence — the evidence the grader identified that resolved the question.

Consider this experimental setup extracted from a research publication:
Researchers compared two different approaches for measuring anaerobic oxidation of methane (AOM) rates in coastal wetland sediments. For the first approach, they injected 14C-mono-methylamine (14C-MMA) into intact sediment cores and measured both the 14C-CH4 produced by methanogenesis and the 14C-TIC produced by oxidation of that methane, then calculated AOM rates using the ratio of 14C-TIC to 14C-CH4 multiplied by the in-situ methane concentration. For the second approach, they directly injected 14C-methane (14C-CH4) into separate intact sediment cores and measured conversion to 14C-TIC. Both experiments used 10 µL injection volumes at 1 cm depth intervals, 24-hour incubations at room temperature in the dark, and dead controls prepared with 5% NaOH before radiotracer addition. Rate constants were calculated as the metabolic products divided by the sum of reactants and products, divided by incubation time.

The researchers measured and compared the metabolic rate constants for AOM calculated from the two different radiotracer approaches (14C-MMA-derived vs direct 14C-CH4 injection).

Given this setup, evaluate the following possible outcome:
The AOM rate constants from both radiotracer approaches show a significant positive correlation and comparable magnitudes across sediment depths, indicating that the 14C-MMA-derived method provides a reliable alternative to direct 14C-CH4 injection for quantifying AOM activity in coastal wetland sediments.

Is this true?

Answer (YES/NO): NO